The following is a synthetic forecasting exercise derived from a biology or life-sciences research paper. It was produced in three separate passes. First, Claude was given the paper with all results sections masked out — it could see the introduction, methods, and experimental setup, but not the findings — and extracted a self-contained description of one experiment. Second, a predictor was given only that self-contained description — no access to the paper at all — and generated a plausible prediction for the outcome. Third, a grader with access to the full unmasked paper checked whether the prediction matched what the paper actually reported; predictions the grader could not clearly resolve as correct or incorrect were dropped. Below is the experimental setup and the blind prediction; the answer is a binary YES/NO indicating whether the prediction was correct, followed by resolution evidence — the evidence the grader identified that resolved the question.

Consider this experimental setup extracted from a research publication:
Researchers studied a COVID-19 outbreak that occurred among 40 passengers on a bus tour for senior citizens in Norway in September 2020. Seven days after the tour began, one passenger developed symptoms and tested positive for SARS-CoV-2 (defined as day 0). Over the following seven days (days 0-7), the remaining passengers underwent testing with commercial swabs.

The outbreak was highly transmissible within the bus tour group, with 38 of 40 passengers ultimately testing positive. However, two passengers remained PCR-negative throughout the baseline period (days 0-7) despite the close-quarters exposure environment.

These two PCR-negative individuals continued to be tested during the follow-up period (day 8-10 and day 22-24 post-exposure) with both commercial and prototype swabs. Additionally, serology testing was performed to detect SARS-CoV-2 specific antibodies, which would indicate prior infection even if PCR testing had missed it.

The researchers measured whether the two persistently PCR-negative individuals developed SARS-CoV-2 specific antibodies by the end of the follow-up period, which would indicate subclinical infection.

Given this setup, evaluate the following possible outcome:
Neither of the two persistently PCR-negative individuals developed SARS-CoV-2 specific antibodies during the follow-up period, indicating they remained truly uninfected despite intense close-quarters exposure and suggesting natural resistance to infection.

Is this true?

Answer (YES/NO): YES